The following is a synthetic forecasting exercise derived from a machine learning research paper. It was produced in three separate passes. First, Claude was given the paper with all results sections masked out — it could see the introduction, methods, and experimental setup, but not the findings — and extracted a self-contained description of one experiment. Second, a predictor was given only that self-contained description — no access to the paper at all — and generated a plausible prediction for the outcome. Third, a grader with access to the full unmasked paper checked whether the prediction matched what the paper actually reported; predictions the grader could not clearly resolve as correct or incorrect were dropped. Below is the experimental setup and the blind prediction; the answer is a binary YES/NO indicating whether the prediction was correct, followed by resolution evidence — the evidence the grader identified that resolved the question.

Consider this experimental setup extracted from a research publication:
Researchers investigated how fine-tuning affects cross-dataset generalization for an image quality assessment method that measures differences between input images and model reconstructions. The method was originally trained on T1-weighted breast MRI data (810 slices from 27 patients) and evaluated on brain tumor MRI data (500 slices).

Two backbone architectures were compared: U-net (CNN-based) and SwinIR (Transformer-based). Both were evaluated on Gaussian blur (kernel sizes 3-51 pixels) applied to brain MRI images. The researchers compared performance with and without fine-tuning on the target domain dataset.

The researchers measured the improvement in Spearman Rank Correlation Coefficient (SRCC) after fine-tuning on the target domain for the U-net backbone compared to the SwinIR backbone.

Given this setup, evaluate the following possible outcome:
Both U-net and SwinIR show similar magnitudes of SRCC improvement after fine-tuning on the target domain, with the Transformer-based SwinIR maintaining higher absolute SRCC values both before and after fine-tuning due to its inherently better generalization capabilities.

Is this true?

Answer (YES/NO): NO